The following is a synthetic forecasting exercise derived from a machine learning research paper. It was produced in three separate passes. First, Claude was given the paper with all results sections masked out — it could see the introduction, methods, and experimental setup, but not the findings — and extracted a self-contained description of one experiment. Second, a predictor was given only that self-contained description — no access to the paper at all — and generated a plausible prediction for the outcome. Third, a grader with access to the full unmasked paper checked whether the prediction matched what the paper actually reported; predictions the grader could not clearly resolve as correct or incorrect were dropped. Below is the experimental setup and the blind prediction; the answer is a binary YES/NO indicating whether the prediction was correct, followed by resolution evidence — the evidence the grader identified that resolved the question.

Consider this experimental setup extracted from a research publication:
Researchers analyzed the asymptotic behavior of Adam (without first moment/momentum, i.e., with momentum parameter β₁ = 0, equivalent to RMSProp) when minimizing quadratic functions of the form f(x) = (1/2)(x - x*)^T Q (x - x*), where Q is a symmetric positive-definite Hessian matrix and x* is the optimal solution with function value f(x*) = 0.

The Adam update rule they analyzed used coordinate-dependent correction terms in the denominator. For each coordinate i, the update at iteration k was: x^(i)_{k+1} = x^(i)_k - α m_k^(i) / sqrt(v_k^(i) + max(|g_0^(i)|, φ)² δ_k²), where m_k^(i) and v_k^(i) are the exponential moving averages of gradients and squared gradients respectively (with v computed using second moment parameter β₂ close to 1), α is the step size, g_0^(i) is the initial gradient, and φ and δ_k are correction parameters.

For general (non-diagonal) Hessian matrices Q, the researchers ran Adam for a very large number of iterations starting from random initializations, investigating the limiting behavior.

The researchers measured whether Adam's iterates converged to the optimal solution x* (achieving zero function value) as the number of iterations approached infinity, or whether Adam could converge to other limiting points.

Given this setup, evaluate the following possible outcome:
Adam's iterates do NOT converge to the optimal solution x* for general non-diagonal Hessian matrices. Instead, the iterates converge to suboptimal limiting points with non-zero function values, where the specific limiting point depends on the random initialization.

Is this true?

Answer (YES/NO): YES